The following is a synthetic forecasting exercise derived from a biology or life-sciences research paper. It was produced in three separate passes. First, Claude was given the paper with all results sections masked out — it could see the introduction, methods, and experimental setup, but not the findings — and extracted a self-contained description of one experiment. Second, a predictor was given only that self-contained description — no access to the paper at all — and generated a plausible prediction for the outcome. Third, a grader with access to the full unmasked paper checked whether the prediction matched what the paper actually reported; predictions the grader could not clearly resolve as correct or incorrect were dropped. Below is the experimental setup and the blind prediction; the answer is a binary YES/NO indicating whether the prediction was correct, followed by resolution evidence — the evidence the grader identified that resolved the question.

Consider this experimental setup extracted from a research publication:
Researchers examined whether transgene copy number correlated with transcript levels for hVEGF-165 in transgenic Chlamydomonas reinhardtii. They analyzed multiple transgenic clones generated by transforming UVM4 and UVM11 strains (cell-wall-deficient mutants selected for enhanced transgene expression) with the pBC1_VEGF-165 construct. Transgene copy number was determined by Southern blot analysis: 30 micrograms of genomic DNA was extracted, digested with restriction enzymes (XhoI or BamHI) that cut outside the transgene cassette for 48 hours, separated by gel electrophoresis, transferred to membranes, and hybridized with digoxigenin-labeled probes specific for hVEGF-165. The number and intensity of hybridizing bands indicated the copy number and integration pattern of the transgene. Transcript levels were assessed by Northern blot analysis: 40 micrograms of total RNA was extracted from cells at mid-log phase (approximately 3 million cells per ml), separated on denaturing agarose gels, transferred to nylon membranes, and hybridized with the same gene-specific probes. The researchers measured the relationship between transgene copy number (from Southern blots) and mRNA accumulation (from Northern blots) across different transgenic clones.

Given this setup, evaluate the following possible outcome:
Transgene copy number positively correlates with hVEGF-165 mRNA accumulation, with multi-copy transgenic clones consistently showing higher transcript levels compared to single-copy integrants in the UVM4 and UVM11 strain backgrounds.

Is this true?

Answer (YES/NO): NO